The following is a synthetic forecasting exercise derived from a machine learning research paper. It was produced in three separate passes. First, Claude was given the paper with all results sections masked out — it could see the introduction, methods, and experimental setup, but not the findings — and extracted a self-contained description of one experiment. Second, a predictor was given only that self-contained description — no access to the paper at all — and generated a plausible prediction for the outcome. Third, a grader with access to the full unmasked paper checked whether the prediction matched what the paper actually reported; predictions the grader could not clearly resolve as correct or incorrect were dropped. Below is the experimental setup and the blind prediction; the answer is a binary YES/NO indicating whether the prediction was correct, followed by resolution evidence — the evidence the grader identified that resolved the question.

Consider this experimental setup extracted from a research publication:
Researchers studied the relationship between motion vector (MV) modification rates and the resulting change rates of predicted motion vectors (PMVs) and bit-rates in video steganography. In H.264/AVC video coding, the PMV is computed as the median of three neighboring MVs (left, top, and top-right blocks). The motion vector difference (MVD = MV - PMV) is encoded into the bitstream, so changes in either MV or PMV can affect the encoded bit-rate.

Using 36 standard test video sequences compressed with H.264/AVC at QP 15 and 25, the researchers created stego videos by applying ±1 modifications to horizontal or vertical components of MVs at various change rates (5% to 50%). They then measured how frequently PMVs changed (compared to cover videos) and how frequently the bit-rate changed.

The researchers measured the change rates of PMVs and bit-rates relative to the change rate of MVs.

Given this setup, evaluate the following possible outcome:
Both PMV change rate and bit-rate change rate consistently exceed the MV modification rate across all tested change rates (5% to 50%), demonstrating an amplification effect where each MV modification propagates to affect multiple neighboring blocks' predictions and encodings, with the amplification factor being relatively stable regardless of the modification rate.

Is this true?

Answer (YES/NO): NO